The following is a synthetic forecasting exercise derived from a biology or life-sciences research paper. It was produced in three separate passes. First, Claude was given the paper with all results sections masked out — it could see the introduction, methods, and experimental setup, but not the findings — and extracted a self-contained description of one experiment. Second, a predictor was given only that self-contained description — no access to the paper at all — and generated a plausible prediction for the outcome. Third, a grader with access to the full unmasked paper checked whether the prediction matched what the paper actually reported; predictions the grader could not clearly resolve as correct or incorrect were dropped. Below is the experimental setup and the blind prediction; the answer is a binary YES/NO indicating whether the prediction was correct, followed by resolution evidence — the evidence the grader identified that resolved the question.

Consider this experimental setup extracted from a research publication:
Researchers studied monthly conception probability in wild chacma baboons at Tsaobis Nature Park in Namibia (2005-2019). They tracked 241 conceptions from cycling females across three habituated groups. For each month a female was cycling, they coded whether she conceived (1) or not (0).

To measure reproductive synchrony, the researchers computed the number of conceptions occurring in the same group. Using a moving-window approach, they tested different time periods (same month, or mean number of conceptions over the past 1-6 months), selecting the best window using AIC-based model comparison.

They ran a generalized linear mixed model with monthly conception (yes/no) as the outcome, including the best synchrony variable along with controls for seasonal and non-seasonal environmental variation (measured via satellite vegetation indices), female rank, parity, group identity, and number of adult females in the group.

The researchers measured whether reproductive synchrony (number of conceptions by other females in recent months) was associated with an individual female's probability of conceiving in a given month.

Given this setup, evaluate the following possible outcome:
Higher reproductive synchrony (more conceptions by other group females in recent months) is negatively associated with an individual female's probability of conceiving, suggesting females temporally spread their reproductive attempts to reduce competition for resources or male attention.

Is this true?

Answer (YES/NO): NO